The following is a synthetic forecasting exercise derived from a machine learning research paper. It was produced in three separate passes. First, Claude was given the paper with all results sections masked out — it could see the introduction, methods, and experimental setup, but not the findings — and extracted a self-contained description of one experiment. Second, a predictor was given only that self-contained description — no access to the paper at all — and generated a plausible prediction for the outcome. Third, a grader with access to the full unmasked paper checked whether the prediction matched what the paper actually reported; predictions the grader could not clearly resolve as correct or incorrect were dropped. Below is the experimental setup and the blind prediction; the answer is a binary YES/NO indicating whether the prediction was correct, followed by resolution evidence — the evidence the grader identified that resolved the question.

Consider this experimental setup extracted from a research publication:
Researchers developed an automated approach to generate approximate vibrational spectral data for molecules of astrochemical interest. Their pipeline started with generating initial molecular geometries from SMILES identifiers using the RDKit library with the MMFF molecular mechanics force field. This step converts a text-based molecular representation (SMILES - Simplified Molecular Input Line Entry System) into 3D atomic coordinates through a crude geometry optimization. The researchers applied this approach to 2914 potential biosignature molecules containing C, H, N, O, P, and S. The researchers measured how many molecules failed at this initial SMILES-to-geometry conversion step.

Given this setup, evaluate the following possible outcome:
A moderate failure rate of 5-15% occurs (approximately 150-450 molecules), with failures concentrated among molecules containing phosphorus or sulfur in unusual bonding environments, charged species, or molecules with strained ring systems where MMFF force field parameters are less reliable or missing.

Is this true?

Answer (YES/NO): NO